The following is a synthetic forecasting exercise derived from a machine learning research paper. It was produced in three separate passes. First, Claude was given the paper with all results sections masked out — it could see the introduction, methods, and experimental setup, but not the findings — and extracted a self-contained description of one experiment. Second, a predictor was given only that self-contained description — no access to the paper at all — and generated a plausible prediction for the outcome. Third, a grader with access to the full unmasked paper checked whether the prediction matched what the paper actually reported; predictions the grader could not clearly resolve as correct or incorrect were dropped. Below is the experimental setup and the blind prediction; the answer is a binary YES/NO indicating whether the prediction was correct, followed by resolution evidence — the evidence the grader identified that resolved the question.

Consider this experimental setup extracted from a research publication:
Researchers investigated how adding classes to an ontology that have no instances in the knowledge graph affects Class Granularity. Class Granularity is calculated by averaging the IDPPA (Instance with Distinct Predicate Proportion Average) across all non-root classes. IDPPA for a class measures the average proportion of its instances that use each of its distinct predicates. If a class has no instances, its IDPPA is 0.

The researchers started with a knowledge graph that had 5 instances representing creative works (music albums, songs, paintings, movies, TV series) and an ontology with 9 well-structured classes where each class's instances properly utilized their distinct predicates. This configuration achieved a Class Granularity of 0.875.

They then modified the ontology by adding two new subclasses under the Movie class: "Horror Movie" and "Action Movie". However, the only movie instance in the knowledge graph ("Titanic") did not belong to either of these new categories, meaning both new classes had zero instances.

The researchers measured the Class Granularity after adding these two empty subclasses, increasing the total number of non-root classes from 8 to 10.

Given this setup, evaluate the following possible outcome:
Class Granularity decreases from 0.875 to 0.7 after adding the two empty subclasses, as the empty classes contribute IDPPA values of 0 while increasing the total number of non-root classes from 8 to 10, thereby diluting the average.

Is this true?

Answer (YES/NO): YES